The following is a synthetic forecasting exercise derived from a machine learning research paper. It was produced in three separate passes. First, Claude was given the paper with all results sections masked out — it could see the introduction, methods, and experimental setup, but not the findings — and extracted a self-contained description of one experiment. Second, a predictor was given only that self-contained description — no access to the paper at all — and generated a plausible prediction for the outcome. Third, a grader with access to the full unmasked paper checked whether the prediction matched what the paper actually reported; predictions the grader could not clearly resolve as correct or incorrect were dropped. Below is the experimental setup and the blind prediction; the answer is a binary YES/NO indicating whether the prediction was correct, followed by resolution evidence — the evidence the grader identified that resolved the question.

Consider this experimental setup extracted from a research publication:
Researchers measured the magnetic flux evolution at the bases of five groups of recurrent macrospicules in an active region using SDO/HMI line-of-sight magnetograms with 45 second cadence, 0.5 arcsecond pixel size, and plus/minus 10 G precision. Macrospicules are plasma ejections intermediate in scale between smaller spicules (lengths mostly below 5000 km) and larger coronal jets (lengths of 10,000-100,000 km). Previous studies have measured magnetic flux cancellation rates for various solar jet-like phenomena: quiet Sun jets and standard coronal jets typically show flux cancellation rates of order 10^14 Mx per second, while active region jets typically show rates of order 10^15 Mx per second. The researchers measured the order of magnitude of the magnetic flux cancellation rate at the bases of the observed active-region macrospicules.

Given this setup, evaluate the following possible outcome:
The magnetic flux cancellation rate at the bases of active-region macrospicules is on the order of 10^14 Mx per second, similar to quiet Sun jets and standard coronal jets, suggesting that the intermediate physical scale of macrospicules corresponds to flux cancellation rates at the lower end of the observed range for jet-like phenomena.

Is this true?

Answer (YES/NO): NO